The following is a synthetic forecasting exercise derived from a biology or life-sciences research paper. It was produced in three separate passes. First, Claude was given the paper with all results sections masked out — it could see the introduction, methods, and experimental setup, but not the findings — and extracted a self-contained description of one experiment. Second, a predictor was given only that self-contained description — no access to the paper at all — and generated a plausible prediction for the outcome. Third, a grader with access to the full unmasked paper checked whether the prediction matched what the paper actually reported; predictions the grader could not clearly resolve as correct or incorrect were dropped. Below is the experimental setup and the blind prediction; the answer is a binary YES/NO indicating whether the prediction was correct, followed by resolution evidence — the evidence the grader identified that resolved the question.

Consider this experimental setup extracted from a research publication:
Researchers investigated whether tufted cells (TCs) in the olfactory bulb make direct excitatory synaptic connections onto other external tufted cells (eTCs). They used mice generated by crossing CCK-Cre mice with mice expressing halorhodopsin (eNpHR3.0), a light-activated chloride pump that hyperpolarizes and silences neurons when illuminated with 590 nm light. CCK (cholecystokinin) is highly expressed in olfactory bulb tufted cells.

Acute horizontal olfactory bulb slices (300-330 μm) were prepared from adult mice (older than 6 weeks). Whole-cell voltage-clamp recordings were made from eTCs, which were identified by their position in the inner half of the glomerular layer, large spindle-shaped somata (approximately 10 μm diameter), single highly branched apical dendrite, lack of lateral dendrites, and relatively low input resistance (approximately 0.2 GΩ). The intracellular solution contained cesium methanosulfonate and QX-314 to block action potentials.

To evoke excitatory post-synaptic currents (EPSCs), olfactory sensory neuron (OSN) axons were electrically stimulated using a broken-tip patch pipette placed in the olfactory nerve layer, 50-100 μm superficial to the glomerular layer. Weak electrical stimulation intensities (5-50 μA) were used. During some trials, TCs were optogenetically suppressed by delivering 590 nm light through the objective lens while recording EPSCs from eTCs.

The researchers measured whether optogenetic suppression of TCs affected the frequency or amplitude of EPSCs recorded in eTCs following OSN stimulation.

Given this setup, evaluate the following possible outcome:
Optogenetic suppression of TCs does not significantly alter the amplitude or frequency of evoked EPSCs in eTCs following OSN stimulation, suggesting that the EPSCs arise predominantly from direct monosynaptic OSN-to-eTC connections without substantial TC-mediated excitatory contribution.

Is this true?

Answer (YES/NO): YES